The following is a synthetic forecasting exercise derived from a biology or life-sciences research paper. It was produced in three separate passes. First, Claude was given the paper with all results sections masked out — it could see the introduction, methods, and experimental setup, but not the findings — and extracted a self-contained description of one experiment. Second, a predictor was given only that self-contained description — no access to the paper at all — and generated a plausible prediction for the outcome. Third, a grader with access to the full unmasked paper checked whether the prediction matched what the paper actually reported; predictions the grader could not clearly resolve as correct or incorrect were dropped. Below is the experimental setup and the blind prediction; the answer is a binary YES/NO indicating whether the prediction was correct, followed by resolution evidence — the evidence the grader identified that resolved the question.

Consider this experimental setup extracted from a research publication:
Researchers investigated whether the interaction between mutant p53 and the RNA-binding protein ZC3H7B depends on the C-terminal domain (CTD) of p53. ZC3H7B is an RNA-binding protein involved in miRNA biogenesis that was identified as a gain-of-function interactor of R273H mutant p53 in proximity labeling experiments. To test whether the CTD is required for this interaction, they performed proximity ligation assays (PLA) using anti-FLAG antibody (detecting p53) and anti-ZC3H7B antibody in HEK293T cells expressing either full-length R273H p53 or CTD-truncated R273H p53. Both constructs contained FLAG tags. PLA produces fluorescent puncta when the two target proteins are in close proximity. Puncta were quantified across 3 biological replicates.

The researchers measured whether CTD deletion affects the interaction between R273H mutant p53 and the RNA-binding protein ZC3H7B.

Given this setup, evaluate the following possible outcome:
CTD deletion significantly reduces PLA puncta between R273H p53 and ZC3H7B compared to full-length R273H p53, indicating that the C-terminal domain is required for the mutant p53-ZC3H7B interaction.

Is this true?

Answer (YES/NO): YES